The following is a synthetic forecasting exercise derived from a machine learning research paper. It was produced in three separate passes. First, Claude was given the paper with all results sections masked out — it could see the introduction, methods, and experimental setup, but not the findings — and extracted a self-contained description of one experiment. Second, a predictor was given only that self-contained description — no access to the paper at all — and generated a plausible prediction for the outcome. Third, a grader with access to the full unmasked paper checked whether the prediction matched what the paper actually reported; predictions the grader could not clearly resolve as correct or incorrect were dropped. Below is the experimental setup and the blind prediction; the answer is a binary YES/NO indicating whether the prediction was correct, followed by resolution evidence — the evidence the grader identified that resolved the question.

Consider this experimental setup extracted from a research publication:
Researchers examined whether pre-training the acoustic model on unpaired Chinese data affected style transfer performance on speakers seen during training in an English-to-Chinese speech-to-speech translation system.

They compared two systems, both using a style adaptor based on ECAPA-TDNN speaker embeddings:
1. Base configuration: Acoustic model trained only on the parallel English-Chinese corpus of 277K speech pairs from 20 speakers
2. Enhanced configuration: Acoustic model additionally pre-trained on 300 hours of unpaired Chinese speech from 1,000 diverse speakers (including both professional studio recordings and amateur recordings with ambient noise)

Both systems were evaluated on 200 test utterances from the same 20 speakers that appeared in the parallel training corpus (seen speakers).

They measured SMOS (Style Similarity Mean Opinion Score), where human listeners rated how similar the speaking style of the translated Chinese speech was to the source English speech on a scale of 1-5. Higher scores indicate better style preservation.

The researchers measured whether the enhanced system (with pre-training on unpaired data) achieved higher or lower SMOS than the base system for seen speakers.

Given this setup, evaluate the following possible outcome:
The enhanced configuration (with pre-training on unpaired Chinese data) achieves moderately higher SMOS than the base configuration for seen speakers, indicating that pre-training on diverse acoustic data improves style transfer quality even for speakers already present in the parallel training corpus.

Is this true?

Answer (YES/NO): NO